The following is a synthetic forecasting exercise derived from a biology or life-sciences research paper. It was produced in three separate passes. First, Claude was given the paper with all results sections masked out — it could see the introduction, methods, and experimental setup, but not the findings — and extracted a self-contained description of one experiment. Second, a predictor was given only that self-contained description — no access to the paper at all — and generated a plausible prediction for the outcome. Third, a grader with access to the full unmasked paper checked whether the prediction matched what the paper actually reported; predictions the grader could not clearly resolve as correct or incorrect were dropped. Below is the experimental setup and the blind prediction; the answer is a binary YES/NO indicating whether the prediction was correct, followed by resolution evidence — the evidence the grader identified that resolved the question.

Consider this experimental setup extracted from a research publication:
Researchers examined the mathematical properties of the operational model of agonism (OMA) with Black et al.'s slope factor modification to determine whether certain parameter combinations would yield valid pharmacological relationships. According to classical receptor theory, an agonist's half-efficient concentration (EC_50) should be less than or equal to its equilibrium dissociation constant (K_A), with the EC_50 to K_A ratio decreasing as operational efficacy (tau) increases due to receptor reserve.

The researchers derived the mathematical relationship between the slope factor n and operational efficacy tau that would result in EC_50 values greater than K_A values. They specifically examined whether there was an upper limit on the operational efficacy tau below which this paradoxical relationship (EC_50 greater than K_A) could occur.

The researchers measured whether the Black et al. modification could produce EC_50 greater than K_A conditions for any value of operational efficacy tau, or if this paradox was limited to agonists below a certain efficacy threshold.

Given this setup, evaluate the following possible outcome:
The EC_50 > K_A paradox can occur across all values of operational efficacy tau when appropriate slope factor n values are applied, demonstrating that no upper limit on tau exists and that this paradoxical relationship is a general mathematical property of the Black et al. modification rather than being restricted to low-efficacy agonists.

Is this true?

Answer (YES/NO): NO